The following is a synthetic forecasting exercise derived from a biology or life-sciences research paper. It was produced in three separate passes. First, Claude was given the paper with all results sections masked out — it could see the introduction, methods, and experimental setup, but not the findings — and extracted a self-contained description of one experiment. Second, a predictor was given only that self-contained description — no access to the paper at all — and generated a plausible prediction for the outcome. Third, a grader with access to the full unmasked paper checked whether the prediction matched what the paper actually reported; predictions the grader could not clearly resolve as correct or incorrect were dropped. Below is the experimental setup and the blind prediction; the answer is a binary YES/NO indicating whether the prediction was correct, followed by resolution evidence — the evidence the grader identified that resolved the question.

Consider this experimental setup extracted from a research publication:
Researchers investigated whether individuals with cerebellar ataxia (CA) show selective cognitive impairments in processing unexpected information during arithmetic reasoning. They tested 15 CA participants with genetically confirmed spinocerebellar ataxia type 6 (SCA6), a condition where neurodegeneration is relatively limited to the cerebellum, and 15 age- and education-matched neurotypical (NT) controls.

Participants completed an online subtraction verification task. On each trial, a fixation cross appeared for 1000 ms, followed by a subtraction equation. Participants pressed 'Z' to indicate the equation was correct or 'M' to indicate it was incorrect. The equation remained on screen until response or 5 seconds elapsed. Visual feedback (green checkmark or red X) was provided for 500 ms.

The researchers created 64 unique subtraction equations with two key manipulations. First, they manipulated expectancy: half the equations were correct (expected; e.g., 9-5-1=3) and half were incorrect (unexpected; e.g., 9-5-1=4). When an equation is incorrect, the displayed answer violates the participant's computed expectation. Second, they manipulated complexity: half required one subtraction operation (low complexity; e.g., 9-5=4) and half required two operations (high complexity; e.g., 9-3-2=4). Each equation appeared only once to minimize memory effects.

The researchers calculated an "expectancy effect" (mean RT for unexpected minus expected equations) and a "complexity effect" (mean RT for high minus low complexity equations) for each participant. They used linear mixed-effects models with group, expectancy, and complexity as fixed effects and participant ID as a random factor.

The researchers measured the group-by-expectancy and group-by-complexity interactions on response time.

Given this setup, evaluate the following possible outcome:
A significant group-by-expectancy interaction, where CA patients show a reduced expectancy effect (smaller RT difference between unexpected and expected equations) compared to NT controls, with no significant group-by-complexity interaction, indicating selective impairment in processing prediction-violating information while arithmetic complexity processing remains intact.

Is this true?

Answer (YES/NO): NO